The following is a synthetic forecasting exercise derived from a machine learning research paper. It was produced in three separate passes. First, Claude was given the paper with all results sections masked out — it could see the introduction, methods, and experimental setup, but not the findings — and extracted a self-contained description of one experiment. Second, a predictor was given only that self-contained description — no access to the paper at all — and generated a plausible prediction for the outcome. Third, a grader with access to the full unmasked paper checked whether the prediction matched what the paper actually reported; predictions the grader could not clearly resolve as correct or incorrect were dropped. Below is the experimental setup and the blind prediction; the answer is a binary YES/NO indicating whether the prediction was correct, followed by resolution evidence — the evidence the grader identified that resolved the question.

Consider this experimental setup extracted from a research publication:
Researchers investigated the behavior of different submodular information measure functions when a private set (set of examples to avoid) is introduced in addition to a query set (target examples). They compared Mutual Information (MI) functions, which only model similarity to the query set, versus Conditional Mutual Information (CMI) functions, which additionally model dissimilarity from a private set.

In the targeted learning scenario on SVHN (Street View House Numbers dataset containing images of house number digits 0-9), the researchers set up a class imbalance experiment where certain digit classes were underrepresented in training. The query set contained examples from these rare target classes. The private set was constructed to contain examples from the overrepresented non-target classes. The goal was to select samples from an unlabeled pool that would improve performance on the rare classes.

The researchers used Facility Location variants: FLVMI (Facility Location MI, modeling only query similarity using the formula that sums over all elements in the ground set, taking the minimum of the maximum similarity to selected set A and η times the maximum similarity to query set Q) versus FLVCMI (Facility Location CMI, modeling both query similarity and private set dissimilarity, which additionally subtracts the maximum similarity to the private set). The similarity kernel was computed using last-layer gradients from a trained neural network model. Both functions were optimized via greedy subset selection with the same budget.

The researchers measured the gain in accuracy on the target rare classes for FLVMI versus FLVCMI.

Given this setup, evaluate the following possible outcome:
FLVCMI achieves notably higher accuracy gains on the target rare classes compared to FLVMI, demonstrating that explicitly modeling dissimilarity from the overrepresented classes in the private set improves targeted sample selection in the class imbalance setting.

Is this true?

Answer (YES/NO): NO